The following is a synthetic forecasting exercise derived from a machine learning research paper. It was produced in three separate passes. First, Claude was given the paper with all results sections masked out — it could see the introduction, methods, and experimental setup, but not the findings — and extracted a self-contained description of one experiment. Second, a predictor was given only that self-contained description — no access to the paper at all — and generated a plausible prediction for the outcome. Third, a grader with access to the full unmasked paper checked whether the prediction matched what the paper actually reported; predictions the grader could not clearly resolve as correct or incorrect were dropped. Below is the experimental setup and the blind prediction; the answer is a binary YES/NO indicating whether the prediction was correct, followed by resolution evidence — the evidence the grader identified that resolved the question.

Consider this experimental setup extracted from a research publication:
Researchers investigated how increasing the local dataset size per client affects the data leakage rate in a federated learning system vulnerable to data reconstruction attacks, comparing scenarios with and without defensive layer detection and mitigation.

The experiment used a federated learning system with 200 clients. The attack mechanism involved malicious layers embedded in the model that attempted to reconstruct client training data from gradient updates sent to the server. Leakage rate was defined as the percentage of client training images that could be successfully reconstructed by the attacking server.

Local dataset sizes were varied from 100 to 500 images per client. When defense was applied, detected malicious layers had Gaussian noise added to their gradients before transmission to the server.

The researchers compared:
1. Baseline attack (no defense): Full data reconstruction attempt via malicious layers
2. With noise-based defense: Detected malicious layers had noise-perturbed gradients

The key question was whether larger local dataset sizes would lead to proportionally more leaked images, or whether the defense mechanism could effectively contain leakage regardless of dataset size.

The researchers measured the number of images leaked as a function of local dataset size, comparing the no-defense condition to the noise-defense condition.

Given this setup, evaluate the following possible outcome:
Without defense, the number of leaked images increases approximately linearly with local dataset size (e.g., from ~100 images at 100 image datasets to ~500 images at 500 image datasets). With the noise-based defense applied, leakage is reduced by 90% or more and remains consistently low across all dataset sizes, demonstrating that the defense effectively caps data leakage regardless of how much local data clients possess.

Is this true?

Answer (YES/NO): NO